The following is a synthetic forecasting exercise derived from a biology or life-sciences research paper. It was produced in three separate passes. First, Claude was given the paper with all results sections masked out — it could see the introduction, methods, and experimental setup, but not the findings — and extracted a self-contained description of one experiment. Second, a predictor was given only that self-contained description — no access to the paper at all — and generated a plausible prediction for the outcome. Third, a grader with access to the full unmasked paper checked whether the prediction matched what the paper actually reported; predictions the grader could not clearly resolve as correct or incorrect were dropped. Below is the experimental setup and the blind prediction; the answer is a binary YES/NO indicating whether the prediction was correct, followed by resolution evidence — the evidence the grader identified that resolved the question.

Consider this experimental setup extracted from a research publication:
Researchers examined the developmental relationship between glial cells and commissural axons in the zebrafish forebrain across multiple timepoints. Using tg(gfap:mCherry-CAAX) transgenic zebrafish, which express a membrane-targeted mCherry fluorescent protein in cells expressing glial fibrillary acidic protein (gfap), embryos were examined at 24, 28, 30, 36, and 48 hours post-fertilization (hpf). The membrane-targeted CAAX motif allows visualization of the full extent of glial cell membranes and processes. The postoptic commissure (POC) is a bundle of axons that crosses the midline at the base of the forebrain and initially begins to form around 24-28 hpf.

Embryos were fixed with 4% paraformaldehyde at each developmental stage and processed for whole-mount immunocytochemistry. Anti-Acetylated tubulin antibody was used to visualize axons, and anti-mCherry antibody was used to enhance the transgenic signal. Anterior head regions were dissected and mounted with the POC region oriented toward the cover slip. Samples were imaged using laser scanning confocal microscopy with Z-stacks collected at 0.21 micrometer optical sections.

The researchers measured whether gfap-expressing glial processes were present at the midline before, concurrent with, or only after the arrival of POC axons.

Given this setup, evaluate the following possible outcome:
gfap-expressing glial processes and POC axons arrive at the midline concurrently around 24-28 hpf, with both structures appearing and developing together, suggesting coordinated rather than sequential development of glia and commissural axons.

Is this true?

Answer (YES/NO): NO